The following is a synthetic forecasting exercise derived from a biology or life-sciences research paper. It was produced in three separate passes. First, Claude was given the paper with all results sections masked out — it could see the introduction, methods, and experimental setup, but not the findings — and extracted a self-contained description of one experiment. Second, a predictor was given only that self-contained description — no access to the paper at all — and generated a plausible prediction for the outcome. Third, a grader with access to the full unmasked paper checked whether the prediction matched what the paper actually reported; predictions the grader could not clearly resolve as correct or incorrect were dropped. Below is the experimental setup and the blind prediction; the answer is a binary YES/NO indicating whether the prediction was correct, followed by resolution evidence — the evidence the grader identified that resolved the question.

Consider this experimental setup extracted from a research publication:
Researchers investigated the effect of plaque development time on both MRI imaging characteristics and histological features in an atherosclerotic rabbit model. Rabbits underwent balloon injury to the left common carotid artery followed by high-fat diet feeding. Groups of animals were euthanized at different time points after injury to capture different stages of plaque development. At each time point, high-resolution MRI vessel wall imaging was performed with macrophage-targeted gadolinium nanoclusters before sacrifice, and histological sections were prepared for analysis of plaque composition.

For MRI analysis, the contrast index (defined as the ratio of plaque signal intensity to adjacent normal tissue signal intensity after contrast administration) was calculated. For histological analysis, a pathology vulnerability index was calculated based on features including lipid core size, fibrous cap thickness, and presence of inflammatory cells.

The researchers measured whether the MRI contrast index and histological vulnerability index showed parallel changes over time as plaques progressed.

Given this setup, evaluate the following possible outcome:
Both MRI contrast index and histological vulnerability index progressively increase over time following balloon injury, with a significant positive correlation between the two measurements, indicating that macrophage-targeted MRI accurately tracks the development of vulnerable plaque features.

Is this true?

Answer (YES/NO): YES